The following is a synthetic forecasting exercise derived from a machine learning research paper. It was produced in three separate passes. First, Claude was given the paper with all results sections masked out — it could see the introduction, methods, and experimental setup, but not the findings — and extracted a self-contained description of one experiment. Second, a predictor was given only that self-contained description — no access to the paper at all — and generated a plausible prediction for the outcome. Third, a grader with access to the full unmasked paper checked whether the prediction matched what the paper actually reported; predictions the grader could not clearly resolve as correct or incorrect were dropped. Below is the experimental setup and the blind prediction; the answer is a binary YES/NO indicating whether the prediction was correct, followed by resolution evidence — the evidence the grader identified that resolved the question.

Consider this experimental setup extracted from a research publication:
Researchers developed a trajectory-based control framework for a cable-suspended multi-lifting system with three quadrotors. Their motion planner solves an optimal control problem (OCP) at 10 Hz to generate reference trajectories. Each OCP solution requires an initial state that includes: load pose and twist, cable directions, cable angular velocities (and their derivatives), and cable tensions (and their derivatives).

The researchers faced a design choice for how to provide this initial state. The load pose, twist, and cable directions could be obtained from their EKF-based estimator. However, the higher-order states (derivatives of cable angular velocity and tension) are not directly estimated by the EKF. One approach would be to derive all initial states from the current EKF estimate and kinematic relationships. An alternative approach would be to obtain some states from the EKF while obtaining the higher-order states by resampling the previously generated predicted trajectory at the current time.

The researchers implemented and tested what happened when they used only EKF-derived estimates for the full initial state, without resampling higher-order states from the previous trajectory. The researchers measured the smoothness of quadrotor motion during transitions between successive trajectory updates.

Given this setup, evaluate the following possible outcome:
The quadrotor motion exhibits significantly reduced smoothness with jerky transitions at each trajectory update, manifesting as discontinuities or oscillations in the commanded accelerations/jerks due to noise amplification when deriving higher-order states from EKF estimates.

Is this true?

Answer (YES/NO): YES